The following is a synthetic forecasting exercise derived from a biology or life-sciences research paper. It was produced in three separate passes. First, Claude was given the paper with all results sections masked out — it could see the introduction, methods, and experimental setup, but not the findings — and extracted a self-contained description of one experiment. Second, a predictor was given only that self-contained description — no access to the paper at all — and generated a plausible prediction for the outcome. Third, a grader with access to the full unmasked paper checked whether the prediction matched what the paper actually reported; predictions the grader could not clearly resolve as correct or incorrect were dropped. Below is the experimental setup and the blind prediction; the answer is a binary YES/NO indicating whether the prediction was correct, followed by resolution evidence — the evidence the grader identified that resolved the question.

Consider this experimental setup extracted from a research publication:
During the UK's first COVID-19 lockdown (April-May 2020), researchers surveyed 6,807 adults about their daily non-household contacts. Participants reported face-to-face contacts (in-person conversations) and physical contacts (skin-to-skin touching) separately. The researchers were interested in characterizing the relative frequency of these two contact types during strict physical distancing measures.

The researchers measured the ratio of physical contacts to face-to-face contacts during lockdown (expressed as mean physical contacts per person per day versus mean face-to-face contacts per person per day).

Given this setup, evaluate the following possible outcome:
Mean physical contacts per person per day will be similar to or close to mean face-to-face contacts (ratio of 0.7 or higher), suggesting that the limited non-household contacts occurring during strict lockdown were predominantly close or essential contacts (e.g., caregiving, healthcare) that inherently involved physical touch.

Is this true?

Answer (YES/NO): NO